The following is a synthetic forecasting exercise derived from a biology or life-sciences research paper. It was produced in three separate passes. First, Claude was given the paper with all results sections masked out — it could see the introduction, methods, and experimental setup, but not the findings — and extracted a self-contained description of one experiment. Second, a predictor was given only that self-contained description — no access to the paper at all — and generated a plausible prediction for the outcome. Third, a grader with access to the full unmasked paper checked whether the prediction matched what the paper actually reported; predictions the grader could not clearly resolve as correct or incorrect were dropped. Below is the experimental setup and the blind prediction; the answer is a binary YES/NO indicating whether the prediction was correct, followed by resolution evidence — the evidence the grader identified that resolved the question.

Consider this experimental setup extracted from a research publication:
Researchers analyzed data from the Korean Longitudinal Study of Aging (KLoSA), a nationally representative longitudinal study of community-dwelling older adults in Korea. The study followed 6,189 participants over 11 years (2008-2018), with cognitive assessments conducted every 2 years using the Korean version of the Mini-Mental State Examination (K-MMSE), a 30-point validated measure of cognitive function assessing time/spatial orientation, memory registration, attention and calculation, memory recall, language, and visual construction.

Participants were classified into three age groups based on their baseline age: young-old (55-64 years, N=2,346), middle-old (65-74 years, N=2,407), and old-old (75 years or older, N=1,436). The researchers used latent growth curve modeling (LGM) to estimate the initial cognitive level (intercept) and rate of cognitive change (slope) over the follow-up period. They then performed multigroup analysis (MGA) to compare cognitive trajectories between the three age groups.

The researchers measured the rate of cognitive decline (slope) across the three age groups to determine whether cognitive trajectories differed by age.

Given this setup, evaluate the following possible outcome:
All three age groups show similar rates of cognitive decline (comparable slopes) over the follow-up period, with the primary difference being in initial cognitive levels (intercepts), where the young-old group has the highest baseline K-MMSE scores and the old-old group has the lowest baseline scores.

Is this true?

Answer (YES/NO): NO